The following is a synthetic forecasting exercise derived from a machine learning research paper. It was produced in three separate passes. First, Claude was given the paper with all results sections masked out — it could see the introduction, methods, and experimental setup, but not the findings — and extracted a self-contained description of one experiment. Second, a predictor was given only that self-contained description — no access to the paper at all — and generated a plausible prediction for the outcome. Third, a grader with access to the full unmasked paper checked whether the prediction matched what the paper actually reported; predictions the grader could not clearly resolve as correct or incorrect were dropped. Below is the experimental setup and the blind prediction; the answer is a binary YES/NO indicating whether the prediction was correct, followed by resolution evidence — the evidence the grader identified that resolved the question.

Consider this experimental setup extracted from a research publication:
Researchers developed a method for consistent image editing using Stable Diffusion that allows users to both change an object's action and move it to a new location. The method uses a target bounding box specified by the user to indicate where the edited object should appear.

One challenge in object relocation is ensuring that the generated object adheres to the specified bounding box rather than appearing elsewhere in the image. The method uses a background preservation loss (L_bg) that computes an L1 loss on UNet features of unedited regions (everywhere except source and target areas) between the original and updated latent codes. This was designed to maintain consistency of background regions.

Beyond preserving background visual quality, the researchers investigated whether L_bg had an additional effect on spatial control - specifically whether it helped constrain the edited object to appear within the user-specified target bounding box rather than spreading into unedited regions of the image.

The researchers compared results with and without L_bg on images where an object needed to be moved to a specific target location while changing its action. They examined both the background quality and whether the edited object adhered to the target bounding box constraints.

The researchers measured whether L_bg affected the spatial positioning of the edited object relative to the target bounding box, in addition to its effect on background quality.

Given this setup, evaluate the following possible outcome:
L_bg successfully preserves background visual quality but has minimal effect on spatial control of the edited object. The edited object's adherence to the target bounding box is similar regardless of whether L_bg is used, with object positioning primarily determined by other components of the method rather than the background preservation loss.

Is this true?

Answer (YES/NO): NO